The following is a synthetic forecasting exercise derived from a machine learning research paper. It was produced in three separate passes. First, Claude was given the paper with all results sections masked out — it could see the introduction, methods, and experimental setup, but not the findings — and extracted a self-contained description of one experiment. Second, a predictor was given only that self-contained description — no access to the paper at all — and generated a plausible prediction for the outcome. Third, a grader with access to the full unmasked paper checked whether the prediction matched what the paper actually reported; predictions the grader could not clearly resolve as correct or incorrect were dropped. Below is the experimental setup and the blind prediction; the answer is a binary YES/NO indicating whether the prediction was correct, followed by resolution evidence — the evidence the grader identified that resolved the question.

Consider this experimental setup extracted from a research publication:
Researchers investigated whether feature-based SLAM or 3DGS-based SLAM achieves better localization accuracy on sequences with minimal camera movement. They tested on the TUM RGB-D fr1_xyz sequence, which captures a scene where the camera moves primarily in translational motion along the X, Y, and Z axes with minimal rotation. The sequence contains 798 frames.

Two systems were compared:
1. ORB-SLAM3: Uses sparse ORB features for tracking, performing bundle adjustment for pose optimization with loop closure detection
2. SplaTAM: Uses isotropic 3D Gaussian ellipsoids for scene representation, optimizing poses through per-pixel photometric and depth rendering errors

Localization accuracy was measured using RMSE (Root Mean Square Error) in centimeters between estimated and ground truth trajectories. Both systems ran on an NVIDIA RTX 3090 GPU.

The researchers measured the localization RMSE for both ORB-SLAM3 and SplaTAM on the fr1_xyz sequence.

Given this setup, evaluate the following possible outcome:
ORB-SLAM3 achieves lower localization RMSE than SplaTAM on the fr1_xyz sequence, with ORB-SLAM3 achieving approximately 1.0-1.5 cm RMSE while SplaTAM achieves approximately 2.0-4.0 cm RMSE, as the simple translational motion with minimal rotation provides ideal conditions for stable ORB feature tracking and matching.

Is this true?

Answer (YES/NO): NO